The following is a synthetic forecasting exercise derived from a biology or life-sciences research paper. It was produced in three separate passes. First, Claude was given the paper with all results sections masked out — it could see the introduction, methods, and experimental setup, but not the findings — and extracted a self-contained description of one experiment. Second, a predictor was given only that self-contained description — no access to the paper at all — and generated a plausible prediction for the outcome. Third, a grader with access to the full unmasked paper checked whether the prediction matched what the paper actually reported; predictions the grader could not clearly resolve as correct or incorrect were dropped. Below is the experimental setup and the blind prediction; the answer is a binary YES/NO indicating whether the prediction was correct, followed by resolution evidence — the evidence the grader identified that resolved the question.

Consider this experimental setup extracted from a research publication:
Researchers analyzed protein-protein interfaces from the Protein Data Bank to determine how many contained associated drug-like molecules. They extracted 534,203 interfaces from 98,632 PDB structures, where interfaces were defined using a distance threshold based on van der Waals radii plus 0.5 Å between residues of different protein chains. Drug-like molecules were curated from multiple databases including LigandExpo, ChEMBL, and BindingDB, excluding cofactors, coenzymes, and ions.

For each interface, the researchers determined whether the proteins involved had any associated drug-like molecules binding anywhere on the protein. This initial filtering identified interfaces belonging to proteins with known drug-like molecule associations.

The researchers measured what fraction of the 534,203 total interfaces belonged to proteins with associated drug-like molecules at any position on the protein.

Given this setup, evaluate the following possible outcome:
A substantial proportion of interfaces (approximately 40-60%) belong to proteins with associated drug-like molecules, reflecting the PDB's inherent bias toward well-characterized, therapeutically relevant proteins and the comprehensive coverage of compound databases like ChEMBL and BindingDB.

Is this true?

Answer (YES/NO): NO